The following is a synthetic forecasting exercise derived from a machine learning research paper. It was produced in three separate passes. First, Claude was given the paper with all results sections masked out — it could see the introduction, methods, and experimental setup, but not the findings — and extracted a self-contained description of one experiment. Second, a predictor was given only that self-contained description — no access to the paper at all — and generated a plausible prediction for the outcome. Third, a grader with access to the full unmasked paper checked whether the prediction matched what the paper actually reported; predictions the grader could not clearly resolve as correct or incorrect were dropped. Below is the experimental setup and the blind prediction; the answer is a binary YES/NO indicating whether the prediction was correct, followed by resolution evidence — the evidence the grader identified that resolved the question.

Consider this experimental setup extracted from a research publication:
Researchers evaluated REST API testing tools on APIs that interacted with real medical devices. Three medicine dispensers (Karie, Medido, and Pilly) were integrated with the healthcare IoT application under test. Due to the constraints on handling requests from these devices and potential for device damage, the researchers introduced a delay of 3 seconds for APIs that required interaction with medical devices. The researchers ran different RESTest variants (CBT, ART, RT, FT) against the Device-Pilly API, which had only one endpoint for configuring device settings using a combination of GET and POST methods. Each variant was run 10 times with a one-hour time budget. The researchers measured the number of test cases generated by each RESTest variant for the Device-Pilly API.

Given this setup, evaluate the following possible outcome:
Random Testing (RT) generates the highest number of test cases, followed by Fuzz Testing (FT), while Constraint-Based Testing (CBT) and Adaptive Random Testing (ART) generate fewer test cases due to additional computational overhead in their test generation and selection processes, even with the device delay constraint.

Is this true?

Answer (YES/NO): NO